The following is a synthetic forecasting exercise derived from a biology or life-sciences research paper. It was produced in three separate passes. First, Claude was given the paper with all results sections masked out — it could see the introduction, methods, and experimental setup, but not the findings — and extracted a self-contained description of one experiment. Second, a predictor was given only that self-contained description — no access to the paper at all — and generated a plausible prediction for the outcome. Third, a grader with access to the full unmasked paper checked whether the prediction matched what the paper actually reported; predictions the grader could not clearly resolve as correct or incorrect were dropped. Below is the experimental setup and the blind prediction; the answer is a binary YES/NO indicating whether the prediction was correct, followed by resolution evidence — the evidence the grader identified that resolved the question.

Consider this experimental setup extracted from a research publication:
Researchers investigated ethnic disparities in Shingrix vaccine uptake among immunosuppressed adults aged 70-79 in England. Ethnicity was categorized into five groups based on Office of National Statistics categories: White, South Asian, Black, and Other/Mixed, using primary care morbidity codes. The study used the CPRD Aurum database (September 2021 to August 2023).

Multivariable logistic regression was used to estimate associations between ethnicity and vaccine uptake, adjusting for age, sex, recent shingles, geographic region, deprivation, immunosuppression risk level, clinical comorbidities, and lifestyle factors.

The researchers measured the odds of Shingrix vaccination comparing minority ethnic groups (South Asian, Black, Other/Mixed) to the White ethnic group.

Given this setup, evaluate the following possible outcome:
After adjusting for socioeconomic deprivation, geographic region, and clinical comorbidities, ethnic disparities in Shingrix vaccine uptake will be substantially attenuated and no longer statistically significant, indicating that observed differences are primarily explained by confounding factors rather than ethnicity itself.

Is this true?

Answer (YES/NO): NO